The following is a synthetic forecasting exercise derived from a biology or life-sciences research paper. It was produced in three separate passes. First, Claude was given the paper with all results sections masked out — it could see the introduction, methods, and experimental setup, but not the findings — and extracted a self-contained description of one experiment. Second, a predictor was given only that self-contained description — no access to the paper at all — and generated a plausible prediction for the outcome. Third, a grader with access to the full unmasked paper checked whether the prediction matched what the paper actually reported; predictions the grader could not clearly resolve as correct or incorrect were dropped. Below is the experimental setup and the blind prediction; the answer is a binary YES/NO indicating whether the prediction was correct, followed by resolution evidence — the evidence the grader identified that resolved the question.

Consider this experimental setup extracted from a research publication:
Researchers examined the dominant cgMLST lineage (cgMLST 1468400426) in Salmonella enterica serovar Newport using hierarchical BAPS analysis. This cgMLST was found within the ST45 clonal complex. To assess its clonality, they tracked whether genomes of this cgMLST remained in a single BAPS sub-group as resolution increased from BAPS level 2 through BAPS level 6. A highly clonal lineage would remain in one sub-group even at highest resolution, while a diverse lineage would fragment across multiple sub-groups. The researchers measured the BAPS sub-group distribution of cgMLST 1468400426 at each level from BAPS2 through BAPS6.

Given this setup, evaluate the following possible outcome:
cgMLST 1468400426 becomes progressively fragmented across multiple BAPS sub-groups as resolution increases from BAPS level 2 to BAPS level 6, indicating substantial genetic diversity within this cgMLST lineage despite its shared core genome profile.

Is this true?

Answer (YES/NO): NO